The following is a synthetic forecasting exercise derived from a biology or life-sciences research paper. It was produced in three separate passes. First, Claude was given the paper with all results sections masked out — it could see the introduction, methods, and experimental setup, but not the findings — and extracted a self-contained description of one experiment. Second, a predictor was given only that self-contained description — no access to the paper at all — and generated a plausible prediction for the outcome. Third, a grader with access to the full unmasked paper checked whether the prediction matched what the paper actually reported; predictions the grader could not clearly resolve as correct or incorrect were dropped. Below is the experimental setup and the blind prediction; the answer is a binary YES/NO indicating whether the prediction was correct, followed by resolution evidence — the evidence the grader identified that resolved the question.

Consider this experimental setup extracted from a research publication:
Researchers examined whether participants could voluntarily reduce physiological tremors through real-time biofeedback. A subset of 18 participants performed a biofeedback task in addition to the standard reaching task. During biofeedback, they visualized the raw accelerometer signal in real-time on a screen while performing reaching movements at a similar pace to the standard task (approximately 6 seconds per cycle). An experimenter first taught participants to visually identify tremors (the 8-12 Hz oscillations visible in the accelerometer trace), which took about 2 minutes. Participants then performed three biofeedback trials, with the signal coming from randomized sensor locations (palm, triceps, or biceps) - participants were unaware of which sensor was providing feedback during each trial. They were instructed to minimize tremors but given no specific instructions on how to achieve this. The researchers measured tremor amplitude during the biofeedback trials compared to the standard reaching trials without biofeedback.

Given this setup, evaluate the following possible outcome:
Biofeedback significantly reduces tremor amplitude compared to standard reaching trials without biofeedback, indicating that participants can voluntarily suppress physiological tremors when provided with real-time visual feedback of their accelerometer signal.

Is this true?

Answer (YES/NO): NO